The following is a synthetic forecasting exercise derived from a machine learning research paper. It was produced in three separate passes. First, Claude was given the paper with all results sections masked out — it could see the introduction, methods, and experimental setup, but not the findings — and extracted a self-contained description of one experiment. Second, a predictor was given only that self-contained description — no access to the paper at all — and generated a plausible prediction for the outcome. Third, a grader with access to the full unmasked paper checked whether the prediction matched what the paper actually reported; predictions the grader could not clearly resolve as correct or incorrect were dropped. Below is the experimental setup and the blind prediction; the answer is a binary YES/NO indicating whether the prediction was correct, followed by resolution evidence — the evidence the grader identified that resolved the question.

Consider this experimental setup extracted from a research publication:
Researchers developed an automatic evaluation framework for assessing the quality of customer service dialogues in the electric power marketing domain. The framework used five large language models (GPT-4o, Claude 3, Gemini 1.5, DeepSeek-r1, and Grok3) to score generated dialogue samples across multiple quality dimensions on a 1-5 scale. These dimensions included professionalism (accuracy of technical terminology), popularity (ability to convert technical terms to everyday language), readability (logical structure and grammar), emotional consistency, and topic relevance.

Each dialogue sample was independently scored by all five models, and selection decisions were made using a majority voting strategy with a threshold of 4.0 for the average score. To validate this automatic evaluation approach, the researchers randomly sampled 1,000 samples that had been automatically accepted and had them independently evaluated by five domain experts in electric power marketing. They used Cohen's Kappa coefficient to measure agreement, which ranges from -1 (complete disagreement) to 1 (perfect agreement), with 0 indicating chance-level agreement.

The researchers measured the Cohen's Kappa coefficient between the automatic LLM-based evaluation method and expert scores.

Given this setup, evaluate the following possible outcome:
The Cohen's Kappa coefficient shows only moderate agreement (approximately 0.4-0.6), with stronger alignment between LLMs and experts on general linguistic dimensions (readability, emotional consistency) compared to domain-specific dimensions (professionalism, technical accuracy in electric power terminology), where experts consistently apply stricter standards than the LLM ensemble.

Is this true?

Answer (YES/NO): NO